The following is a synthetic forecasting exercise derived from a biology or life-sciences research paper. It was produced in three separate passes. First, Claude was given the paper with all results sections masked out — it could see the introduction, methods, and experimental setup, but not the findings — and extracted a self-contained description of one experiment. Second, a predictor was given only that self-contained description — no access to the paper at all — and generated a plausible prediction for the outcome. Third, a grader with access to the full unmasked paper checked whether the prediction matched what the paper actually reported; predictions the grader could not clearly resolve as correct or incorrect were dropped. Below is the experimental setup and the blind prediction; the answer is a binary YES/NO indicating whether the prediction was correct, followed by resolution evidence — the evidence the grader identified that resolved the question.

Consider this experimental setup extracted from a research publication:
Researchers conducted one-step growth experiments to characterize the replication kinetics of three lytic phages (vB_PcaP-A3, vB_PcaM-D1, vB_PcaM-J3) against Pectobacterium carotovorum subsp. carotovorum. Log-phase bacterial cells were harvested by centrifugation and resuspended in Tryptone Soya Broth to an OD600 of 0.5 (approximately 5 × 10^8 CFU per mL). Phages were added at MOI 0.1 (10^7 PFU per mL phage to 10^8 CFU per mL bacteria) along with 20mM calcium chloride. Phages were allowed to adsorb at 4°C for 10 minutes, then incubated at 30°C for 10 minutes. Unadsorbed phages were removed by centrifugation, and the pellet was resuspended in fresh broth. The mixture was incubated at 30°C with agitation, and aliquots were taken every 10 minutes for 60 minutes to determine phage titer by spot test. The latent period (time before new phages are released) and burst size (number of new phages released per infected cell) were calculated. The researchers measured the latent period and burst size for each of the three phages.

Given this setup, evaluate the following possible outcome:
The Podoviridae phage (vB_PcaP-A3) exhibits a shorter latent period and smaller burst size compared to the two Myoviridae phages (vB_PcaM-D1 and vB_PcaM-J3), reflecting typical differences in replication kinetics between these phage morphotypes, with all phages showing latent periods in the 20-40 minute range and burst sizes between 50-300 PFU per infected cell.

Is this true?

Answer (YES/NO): NO